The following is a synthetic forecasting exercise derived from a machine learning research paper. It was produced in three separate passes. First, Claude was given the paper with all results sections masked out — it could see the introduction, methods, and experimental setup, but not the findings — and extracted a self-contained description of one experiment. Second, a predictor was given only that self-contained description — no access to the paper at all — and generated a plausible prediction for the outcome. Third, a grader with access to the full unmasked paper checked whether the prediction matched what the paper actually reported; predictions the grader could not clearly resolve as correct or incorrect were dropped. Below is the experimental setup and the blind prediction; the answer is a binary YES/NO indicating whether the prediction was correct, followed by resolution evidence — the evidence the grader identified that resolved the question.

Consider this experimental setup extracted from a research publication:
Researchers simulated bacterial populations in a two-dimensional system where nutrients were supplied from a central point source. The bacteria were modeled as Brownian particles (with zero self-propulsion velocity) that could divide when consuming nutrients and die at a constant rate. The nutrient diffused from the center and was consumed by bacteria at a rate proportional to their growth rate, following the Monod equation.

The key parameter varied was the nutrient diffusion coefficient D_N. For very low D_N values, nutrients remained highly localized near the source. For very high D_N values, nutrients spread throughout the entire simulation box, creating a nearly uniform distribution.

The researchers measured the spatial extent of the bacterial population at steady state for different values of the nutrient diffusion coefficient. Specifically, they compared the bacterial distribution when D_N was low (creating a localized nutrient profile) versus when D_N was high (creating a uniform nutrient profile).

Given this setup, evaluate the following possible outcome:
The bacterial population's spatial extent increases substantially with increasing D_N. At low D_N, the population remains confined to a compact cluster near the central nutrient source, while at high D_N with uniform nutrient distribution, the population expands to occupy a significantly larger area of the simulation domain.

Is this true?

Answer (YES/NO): YES